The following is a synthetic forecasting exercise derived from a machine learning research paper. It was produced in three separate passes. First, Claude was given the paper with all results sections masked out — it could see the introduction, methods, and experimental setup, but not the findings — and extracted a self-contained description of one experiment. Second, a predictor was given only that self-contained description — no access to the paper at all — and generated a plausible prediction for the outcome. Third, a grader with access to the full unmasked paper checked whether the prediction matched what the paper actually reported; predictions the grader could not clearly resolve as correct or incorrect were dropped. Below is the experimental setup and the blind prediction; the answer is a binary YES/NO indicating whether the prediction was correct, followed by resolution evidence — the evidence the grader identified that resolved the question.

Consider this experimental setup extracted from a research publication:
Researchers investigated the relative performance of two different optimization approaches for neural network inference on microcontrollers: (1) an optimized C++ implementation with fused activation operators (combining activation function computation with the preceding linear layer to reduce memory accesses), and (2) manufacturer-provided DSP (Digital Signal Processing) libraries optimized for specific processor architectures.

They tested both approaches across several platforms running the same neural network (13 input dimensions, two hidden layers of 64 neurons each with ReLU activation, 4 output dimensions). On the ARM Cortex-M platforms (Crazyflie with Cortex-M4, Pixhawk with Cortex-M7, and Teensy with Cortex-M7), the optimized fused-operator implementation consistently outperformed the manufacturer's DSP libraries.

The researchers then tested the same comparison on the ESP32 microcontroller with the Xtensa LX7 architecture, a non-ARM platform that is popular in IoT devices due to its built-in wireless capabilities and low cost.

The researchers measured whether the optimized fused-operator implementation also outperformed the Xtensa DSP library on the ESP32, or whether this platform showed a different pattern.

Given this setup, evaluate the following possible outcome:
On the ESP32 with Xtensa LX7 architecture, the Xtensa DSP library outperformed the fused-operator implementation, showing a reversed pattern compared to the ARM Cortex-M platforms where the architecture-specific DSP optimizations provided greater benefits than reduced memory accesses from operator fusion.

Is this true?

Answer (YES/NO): YES